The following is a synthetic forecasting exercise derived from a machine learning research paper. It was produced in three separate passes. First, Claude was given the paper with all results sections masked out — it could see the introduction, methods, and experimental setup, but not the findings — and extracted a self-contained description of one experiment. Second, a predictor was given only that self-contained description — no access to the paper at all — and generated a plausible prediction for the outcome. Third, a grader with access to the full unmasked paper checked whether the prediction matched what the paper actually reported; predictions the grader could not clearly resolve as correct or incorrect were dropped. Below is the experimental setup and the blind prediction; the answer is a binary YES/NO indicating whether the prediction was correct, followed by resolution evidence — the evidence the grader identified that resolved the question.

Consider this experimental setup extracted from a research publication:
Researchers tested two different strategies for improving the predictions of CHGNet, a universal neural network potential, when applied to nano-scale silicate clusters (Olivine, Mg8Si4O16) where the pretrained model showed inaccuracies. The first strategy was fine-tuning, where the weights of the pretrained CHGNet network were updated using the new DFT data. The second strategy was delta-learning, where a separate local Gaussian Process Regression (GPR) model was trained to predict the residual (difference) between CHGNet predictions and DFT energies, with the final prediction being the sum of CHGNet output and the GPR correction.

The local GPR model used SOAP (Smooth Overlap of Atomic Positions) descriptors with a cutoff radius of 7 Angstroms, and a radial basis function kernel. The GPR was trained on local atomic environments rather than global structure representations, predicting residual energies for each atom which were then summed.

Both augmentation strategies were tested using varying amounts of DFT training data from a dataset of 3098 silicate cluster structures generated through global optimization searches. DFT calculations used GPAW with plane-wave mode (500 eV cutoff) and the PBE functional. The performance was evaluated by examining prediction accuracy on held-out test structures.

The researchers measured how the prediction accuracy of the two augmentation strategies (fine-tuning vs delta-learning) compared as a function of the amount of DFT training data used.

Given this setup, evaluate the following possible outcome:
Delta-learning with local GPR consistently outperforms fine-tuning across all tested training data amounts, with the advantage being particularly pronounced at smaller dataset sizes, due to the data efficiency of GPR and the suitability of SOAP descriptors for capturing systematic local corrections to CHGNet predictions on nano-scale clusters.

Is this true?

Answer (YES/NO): NO